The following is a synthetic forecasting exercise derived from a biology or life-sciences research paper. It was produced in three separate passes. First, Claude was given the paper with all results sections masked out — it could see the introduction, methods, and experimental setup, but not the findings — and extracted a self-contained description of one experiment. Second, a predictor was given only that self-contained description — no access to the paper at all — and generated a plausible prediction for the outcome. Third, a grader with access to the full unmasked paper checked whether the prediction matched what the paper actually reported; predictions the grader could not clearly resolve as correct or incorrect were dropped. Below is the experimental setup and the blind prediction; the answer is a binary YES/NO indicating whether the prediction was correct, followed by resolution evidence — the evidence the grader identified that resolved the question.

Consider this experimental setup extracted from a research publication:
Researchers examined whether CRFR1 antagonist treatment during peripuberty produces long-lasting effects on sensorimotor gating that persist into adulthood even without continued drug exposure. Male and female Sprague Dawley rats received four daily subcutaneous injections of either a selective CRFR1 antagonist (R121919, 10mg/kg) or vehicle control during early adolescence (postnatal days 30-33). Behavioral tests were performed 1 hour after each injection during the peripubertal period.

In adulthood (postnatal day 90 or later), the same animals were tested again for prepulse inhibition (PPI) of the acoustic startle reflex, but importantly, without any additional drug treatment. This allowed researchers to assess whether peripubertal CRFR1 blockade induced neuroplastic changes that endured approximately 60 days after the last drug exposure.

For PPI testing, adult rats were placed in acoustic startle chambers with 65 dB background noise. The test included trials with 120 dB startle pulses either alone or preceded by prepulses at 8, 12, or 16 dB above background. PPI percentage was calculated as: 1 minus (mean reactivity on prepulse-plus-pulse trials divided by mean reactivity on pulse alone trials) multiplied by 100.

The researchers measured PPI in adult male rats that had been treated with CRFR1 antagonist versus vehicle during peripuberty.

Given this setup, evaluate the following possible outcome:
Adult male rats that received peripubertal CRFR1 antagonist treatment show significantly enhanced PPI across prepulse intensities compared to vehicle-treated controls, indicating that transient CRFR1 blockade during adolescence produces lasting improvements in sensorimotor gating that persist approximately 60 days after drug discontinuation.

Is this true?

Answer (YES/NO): NO